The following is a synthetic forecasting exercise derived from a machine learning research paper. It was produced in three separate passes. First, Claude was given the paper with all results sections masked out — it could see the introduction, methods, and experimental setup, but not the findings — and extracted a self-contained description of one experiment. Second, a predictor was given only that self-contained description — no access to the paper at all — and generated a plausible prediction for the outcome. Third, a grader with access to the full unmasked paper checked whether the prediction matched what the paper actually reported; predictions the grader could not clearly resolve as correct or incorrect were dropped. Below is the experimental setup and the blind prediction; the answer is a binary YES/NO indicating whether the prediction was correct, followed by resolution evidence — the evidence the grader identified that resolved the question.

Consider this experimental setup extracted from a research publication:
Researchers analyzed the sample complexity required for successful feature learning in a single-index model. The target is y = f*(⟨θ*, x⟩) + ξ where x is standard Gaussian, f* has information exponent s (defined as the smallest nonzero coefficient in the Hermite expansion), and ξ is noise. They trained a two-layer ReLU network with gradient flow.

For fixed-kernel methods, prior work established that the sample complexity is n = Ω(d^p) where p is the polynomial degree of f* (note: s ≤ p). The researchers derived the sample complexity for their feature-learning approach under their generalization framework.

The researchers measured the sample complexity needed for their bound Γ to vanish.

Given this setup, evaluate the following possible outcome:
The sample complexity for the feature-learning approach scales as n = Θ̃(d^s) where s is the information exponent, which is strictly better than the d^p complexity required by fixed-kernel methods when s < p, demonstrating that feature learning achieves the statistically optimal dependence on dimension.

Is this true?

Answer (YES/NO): NO